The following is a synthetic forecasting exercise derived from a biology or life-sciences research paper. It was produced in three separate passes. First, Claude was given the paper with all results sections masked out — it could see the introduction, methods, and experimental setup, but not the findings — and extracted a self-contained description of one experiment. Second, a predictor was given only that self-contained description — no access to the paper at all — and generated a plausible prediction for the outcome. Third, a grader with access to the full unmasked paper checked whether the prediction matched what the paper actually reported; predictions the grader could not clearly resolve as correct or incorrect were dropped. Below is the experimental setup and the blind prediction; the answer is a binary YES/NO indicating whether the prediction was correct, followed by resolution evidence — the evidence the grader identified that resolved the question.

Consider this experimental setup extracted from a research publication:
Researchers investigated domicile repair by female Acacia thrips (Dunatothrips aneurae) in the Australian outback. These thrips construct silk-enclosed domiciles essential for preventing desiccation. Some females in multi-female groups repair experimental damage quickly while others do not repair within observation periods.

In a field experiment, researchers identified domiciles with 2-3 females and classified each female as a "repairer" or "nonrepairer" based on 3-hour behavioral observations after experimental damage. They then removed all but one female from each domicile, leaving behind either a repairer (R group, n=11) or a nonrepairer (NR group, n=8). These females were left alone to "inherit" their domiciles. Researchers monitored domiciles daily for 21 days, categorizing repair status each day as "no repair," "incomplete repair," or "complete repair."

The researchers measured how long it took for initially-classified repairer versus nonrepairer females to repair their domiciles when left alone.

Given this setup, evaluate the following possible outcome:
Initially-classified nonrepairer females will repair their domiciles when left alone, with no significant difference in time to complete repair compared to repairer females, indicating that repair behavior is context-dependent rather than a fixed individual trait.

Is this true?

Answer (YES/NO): NO